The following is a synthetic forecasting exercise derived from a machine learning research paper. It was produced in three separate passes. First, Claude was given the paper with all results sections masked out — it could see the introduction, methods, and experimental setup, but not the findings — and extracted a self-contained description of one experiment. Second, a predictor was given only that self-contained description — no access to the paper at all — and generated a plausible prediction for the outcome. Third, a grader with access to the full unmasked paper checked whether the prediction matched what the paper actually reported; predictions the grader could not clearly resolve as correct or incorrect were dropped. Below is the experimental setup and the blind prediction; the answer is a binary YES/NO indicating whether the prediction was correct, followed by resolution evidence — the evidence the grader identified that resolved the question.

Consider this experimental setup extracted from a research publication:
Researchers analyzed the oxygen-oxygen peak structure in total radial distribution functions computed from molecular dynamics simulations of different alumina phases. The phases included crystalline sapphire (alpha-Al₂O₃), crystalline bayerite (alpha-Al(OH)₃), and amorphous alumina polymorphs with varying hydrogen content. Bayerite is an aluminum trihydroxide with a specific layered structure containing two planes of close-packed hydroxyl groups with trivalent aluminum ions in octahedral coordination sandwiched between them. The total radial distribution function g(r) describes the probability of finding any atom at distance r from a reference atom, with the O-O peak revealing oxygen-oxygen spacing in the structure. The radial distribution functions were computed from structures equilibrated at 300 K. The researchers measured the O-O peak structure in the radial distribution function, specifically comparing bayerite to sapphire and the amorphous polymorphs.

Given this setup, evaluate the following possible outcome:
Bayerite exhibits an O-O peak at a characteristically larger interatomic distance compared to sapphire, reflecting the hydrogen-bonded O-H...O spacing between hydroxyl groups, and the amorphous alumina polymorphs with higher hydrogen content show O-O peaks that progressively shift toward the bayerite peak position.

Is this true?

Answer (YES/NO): NO